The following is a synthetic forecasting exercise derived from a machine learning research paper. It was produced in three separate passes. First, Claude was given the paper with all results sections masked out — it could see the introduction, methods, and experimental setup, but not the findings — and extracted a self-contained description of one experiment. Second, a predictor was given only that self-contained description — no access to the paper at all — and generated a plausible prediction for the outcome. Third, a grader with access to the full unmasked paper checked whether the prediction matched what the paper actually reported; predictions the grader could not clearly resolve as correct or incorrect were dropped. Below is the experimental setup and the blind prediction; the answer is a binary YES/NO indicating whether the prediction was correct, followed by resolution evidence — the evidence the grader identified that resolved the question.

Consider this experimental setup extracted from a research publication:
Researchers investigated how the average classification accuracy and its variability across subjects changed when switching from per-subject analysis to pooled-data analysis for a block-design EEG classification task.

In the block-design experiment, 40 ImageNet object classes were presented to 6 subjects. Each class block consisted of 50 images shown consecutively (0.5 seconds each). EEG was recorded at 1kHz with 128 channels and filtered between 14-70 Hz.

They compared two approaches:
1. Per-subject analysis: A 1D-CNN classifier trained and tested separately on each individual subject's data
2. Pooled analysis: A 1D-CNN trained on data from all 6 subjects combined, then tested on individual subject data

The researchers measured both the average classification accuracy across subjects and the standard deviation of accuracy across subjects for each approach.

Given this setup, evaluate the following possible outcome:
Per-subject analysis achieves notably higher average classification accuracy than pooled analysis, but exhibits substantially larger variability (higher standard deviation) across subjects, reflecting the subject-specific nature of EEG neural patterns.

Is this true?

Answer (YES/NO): YES